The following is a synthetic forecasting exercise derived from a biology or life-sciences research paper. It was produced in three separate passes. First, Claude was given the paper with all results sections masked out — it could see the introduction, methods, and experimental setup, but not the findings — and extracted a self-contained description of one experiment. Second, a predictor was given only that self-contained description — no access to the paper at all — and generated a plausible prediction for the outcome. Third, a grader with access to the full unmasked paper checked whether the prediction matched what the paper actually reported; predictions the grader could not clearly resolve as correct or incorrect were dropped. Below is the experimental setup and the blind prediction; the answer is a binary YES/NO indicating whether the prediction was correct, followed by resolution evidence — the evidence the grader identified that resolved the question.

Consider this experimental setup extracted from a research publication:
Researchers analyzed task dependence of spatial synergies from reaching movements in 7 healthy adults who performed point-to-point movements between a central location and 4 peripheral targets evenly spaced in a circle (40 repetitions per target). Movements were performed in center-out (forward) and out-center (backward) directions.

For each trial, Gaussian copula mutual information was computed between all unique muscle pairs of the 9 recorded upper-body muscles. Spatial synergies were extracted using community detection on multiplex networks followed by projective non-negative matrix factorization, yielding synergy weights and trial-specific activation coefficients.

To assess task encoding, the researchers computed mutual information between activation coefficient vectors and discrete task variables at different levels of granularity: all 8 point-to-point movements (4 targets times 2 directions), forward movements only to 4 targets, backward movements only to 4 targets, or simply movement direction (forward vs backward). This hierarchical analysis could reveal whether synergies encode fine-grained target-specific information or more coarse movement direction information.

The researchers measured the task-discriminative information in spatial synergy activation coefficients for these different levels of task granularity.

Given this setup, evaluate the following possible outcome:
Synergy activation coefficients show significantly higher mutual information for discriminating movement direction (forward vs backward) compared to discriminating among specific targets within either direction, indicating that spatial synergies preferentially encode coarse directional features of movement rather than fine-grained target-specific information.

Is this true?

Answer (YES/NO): NO